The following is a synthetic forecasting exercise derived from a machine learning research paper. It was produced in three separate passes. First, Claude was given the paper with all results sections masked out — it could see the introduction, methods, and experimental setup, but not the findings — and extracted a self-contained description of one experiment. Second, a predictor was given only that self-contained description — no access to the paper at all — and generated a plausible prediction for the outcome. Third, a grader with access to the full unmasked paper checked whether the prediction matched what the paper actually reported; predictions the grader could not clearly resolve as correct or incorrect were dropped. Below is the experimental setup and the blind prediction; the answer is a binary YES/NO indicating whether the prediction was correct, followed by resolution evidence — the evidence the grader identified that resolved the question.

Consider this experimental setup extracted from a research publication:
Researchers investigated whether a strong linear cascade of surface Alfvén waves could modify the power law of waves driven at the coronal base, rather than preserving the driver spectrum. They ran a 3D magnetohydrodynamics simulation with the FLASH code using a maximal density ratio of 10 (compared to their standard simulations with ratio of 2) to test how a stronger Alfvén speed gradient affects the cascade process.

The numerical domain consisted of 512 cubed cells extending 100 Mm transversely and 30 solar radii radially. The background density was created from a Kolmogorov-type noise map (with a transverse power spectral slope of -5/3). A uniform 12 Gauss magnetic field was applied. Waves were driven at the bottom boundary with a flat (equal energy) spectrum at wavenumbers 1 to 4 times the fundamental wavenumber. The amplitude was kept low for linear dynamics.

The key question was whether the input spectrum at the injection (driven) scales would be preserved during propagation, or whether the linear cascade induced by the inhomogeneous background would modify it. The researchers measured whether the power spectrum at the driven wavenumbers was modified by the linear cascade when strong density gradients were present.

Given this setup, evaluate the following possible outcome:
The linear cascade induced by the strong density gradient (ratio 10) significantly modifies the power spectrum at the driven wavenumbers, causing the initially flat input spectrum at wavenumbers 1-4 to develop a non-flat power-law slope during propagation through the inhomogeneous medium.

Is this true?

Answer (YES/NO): YES